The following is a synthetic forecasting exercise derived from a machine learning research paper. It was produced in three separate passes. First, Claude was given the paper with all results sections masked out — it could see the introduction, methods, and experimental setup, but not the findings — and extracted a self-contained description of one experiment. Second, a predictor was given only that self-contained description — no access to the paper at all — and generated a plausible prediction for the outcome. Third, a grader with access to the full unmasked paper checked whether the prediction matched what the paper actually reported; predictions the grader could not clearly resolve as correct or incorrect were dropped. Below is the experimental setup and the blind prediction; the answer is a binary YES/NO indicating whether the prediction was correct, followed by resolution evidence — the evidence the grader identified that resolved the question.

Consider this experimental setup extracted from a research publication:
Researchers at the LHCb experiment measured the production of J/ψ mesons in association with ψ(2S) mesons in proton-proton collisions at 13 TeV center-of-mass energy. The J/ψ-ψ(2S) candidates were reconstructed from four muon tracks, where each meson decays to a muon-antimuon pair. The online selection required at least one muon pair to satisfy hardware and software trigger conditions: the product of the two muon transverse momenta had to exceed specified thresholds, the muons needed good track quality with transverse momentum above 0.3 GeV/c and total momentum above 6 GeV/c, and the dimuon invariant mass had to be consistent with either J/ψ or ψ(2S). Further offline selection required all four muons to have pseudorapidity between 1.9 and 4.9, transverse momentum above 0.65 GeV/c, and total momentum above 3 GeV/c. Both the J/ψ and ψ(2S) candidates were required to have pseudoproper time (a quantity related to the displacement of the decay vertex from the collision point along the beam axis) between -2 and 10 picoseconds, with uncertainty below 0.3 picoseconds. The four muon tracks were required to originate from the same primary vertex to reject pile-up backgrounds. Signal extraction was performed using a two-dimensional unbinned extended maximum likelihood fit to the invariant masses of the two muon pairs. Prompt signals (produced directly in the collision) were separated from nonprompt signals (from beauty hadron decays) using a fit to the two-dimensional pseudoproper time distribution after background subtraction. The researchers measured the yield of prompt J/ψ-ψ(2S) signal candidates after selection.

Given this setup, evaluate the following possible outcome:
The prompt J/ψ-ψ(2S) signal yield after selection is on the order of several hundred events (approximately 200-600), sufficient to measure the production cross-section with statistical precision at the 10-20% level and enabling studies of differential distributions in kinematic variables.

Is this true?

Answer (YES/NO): NO